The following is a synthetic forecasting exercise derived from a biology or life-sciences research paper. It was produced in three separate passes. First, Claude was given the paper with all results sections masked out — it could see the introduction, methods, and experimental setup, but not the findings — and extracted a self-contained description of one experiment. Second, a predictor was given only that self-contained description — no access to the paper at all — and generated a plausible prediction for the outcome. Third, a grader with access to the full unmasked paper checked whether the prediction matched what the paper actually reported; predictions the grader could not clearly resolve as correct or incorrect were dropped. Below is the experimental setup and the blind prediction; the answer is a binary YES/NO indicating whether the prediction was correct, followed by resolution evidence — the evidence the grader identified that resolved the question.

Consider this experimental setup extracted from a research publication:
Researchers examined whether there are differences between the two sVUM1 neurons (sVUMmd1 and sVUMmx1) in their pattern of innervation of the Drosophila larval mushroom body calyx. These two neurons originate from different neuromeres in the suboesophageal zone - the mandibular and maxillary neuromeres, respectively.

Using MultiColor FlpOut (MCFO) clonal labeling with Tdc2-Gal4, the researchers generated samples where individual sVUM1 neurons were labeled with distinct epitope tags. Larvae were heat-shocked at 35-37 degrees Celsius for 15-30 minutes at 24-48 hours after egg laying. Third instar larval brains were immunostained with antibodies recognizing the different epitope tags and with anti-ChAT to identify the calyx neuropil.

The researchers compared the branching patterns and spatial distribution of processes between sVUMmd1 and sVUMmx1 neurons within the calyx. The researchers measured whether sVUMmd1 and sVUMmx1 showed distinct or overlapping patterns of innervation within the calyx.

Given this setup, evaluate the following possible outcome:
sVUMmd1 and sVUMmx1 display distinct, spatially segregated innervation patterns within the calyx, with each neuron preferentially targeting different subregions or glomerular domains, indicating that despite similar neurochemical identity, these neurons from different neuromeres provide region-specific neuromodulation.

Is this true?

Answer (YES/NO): NO